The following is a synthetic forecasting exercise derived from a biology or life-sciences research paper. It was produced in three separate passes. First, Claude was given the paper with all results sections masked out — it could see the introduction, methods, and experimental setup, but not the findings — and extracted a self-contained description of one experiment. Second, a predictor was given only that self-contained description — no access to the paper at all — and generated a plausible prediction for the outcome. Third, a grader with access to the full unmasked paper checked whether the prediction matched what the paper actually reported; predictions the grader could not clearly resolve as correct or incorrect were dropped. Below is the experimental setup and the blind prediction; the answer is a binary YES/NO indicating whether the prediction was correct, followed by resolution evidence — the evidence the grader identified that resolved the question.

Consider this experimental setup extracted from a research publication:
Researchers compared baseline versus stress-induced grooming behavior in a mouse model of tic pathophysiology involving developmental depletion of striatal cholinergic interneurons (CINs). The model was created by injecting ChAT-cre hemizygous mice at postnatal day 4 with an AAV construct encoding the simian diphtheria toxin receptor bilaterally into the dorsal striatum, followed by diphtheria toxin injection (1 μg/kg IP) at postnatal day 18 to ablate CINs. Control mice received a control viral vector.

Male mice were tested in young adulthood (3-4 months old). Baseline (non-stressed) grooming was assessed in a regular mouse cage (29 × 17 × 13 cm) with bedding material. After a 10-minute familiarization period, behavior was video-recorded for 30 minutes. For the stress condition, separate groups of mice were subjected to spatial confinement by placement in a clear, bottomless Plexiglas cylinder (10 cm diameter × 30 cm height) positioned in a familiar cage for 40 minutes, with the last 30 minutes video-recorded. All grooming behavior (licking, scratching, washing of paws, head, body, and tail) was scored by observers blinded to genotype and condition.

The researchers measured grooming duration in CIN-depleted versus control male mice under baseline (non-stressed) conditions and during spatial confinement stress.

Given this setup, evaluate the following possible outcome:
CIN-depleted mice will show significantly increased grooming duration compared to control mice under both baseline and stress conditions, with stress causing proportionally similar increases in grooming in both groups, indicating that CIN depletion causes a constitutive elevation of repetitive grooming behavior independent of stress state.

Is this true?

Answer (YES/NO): NO